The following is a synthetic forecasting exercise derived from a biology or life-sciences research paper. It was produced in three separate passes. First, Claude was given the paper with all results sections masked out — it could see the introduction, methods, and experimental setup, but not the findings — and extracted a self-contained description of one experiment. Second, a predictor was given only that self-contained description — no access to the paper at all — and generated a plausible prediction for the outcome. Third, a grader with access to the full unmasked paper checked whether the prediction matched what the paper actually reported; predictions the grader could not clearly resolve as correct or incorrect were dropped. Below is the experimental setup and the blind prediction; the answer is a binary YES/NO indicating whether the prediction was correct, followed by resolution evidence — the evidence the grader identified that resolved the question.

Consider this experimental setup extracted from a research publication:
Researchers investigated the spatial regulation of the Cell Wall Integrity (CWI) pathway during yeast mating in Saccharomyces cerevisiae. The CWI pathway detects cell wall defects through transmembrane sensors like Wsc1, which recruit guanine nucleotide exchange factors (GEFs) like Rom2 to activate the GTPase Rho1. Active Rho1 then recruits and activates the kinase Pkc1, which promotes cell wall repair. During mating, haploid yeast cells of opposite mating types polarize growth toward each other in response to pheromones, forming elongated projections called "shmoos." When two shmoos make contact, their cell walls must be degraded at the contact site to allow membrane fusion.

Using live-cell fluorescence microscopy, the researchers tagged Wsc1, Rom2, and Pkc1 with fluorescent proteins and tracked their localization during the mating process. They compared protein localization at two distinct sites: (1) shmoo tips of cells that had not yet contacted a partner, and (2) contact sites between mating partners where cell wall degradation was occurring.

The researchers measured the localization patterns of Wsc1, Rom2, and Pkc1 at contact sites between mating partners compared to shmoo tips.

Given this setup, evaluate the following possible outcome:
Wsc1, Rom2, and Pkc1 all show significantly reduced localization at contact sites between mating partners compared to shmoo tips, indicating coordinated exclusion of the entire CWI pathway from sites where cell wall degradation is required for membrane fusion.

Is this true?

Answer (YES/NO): NO